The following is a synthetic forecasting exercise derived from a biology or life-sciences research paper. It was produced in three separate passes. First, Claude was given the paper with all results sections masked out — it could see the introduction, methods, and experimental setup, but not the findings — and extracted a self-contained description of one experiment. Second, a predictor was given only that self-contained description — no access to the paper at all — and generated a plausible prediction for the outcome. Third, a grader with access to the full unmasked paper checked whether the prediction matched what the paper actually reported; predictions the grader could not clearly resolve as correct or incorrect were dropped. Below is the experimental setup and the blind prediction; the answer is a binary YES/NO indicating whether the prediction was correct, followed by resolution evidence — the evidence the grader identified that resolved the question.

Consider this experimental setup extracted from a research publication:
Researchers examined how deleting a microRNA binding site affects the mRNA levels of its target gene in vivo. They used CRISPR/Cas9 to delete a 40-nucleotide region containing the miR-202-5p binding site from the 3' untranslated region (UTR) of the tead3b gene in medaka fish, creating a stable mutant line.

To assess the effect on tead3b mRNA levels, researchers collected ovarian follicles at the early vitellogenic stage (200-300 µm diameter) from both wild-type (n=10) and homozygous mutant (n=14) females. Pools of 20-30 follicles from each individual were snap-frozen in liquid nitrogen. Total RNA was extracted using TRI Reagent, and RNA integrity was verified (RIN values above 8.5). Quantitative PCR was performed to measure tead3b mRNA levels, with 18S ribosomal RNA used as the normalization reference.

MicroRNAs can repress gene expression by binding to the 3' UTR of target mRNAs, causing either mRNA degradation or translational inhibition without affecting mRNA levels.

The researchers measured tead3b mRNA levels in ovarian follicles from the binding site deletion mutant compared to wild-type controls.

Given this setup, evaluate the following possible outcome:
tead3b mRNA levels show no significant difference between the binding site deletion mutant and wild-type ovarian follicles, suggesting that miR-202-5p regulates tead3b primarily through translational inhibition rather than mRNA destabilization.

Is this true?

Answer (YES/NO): NO